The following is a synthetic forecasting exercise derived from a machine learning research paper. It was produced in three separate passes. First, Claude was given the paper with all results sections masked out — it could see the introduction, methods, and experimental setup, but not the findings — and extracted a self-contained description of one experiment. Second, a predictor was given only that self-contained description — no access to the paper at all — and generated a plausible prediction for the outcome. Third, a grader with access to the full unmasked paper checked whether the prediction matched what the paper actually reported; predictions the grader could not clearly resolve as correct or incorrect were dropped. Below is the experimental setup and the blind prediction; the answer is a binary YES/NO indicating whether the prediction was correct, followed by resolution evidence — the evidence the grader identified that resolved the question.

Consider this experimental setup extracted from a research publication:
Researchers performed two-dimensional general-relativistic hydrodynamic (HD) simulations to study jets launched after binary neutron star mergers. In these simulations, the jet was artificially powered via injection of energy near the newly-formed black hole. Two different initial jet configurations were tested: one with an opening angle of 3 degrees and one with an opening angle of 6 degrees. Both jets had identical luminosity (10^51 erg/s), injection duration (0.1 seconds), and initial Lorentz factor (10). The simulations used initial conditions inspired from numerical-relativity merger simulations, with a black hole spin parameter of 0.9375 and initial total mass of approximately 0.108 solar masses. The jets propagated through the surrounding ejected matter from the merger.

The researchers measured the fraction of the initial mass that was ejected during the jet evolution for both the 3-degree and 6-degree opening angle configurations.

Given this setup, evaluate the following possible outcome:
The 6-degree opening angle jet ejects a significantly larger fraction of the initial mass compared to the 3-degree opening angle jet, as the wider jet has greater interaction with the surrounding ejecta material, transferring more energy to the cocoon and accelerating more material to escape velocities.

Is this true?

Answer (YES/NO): NO